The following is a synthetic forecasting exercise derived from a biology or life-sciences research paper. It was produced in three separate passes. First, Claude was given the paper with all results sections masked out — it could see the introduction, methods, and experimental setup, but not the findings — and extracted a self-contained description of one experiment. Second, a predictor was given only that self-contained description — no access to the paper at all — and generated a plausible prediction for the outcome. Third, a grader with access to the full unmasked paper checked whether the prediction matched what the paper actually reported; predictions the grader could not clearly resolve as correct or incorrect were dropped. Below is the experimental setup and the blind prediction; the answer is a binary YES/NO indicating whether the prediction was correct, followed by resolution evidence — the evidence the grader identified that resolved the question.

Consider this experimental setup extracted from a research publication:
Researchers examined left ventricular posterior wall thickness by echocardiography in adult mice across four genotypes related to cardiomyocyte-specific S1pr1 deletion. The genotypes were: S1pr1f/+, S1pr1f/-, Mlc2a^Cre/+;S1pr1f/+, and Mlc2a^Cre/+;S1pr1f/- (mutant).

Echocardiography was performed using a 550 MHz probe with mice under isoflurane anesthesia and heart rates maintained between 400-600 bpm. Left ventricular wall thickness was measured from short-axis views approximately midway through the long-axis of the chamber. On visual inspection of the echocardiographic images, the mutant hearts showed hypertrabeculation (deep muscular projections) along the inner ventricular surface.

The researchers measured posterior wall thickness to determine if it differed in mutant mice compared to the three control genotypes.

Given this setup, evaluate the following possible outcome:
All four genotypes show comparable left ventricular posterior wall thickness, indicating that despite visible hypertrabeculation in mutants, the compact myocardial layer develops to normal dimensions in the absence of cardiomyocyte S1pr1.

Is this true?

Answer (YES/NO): NO